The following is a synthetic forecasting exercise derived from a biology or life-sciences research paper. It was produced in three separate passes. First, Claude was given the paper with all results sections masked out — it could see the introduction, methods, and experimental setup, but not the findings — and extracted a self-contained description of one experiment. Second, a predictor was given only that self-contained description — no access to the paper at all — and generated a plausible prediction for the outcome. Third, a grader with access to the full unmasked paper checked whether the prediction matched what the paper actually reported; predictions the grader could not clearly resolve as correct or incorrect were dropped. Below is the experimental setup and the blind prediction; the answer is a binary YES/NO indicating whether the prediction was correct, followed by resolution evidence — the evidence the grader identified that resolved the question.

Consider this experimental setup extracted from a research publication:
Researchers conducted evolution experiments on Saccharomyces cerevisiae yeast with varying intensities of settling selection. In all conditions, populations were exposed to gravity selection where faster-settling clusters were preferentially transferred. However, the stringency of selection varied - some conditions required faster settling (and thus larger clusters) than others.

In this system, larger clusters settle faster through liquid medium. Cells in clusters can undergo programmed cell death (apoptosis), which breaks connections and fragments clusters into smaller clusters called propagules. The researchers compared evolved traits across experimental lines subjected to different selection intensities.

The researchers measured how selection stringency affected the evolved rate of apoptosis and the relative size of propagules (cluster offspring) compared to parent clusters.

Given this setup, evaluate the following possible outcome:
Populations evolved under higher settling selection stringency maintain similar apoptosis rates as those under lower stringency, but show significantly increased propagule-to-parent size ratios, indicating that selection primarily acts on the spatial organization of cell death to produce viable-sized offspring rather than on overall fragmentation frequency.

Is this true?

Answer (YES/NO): NO